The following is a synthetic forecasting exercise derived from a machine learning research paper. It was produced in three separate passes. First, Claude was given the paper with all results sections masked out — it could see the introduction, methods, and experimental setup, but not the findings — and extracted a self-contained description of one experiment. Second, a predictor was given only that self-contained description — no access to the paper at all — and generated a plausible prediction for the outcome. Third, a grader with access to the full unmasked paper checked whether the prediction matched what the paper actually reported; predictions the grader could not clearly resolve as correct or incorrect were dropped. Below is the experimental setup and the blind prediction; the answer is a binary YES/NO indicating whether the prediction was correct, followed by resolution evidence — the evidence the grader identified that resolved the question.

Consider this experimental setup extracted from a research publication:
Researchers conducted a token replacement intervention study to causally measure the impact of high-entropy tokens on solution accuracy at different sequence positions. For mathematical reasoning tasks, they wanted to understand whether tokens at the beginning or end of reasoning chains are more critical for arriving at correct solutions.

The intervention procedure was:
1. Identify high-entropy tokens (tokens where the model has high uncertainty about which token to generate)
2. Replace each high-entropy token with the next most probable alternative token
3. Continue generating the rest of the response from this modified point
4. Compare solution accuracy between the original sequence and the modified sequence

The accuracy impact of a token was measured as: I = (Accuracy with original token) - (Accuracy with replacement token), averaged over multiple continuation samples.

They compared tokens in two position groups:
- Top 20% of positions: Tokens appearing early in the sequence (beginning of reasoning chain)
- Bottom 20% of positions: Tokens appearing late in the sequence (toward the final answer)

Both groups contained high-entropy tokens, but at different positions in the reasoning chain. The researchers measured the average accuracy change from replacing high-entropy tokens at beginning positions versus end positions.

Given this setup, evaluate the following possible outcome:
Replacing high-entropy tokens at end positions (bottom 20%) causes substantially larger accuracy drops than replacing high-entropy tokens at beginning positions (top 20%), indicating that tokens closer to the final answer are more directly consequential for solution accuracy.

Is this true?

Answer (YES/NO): NO